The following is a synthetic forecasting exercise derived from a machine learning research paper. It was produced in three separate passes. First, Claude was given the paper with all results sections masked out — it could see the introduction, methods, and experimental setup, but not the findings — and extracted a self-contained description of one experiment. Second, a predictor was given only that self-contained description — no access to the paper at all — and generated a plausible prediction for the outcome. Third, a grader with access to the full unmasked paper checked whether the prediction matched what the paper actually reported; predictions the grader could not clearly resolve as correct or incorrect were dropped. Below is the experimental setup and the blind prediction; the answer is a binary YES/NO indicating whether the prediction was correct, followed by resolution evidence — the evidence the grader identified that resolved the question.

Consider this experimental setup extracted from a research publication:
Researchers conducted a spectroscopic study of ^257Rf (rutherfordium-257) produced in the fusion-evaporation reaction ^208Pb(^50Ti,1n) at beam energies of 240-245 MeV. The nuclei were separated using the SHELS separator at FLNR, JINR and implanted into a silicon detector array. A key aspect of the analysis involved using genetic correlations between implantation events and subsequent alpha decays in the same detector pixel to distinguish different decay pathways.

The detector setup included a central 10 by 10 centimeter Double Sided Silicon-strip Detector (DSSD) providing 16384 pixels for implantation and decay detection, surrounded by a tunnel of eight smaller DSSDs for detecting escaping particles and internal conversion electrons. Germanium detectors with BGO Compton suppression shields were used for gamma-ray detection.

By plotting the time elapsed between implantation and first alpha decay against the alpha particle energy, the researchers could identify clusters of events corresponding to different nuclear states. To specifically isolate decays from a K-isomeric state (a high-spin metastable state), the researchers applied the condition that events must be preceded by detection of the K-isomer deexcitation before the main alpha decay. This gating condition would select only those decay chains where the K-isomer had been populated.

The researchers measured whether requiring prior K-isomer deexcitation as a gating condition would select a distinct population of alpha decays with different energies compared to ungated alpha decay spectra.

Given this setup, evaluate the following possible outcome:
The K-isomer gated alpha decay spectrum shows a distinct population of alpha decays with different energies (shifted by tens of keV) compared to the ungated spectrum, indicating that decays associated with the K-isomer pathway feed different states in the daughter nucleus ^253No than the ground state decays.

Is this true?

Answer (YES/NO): NO